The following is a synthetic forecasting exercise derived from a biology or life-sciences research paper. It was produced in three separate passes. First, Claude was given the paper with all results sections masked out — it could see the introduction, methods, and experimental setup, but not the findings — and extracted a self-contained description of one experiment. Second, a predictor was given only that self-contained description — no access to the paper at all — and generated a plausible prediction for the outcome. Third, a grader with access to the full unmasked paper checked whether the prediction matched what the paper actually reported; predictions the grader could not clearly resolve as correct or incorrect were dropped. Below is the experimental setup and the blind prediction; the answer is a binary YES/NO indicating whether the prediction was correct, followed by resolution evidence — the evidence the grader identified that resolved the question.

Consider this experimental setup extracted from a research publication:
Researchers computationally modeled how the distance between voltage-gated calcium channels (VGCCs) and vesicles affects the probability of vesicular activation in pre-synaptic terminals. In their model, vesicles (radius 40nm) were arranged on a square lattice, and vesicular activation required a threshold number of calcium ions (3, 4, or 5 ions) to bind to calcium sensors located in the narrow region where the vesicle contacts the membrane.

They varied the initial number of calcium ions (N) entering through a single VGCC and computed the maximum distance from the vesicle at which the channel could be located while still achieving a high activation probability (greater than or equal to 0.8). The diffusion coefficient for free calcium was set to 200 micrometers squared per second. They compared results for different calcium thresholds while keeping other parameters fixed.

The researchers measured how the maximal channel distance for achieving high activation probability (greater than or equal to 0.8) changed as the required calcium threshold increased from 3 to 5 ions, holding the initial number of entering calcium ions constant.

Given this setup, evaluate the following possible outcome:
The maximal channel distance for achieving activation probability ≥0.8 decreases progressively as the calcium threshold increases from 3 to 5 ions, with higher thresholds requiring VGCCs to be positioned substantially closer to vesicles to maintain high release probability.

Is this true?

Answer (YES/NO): NO